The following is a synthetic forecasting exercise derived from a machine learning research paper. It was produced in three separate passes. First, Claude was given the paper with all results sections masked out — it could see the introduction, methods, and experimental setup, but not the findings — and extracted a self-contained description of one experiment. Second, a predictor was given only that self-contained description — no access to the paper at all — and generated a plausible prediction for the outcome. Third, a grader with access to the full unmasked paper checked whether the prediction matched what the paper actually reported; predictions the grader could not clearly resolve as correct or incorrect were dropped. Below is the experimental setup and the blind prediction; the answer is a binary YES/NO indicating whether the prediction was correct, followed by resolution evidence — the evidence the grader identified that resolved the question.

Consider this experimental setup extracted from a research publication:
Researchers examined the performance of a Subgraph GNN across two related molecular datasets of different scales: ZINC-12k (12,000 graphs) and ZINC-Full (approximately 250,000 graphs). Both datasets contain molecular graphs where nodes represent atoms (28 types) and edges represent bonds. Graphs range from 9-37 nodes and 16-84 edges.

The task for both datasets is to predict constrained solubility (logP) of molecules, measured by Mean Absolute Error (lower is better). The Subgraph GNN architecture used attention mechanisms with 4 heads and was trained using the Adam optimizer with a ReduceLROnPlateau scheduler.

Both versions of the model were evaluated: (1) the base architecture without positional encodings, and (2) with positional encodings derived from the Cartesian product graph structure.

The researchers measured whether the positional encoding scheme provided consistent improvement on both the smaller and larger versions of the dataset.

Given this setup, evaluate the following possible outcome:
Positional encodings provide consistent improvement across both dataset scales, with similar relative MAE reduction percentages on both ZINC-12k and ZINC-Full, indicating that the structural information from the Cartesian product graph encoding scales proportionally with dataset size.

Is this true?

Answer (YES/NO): NO